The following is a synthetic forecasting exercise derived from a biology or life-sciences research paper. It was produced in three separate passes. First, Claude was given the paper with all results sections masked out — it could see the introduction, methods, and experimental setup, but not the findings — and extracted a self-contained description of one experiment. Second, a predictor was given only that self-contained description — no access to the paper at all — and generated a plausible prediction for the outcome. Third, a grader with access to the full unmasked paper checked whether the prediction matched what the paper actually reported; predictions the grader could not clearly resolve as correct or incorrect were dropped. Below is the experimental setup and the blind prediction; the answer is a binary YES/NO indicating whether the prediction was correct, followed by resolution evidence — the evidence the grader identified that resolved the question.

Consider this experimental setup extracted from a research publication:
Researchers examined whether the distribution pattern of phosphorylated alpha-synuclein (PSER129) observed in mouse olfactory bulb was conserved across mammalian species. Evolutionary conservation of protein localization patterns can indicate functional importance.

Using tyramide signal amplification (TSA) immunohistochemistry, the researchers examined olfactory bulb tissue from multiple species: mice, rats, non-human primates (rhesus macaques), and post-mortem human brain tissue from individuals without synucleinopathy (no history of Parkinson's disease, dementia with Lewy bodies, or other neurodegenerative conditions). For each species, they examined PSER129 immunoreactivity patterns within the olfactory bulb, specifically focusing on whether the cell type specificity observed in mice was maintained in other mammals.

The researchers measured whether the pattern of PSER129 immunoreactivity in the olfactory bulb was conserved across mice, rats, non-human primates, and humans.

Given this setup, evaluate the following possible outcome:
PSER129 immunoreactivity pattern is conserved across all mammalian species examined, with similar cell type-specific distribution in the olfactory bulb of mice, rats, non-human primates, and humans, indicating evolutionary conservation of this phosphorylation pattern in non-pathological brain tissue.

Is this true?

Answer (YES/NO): YES